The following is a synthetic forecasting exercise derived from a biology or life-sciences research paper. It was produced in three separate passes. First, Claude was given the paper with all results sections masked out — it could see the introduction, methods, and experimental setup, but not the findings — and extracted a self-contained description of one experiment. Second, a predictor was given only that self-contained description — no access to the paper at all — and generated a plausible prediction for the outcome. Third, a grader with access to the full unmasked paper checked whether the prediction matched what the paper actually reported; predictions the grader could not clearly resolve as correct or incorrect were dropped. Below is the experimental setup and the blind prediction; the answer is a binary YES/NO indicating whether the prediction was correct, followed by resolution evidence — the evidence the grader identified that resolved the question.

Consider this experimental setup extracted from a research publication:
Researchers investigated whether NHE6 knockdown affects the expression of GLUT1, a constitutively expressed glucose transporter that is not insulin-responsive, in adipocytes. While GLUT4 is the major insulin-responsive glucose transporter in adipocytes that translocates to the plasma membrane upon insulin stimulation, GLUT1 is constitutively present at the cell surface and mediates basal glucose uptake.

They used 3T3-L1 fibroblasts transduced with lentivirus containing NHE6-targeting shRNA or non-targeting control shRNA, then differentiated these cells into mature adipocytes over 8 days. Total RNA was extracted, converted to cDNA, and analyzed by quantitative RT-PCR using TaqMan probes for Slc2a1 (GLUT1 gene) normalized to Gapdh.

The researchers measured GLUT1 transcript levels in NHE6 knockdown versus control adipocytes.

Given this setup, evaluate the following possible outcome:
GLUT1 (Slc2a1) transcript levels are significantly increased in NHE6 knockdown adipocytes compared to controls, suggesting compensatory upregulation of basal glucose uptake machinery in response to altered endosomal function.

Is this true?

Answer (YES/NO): NO